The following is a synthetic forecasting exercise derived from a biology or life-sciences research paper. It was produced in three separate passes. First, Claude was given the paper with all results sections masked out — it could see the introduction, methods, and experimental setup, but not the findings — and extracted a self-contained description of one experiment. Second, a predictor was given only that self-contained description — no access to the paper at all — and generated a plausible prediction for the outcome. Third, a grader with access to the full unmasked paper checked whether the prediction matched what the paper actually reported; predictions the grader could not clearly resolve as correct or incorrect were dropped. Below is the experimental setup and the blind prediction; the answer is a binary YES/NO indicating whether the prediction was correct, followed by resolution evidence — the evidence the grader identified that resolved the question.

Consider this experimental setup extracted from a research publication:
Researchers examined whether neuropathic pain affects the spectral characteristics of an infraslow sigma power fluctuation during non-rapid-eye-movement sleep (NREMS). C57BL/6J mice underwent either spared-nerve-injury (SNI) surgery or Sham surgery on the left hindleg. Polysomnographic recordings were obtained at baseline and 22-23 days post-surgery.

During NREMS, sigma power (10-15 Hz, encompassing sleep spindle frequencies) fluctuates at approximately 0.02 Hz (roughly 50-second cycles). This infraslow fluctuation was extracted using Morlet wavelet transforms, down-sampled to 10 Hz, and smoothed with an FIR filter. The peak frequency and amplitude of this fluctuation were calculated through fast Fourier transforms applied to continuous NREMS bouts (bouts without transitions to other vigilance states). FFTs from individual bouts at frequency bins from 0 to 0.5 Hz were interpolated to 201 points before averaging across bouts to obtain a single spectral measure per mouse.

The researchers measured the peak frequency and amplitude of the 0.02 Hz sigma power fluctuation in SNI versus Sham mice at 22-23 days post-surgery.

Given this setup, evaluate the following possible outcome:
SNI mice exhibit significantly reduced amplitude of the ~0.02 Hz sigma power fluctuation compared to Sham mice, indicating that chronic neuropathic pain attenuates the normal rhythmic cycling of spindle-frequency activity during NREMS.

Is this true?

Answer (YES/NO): NO